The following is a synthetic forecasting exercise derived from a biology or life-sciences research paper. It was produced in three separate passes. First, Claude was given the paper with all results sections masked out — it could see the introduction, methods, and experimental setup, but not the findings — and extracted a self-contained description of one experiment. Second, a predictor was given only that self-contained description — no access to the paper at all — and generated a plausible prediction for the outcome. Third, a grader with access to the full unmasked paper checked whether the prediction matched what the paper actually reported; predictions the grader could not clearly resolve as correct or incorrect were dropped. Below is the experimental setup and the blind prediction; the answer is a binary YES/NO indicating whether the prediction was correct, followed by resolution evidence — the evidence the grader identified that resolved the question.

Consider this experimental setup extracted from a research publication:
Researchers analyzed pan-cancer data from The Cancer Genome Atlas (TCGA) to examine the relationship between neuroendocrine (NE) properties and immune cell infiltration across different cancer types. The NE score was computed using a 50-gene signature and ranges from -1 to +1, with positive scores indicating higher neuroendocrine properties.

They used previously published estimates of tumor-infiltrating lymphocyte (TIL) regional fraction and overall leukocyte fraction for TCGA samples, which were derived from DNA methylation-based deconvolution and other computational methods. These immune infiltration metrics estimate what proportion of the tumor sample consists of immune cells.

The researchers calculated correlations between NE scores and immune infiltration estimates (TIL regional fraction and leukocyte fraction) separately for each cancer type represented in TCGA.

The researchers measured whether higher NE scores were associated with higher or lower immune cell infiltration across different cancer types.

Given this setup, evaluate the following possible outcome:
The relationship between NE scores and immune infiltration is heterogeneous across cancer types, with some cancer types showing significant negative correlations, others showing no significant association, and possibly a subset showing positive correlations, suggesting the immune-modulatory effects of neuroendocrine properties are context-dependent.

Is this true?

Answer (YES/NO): NO